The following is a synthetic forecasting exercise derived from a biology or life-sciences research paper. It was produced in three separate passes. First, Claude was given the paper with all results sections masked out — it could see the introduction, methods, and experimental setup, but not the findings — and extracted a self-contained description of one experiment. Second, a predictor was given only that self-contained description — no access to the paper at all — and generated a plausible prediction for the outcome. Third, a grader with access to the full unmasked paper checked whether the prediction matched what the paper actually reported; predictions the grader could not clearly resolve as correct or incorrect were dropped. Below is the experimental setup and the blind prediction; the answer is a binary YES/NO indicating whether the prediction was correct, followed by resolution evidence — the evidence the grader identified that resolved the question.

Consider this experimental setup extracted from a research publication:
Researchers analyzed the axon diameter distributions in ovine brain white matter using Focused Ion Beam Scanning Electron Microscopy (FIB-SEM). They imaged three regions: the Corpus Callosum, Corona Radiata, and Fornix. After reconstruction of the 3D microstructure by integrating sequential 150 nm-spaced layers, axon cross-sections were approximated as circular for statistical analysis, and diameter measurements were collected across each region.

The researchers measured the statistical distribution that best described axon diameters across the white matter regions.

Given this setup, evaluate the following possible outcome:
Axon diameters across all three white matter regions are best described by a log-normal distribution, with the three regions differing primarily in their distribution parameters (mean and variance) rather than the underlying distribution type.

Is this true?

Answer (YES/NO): YES